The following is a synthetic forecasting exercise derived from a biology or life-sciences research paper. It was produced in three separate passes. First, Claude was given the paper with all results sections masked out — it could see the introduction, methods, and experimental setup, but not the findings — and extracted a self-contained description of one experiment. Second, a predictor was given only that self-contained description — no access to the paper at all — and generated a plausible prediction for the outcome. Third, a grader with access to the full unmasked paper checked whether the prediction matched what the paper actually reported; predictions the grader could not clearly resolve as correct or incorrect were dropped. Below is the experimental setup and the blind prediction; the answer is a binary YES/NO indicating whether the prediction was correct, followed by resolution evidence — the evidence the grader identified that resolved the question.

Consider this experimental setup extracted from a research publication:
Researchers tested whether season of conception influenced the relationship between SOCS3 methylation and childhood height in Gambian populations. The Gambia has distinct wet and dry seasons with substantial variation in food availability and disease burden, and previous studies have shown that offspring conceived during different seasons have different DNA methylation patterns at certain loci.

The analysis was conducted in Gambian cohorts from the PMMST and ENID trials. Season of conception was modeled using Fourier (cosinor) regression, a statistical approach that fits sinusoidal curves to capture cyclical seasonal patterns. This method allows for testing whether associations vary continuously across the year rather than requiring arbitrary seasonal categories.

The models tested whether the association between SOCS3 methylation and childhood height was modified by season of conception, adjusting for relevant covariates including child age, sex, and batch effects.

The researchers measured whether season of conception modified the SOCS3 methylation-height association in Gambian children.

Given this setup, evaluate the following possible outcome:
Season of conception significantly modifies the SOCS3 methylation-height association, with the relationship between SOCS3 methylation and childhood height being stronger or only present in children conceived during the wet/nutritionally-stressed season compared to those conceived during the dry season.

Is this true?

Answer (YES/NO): NO